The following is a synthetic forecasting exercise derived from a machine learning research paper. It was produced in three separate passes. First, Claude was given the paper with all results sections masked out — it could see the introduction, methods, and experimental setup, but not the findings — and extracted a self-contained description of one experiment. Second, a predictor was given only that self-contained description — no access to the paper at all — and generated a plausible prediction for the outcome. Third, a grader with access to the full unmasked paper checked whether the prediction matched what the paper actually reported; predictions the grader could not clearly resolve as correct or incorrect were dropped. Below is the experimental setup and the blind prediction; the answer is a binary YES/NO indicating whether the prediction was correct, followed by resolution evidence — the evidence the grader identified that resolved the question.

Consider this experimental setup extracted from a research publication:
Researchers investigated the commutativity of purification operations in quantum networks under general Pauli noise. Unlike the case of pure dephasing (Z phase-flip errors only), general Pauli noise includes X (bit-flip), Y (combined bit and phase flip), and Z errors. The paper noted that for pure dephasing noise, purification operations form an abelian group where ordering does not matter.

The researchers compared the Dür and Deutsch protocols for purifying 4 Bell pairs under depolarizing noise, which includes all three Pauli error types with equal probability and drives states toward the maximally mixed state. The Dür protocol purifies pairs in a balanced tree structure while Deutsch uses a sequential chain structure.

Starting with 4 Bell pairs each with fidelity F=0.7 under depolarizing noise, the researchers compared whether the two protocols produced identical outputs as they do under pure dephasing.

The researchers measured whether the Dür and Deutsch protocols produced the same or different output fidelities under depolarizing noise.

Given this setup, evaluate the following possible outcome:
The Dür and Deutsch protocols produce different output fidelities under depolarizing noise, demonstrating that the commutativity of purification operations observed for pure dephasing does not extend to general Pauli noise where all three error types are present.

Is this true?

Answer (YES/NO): YES